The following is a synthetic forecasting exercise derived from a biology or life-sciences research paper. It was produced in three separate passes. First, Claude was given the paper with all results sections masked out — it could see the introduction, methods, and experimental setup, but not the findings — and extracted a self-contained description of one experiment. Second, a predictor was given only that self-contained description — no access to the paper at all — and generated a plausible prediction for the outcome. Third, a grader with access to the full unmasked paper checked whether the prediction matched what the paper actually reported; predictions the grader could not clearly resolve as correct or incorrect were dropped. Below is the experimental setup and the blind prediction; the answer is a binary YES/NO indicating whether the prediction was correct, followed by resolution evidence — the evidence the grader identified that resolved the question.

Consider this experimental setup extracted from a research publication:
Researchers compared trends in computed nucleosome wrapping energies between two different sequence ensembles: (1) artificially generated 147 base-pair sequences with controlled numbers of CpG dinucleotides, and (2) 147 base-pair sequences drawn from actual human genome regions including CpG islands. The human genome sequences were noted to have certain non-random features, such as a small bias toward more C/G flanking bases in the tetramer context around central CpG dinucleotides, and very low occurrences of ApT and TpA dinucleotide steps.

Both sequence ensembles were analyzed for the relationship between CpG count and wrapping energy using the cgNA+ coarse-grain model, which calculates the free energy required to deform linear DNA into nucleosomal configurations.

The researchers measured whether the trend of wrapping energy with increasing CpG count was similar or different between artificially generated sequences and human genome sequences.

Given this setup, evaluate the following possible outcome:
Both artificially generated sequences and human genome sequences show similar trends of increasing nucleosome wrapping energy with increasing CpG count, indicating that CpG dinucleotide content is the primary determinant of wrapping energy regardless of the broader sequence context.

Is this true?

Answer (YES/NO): NO